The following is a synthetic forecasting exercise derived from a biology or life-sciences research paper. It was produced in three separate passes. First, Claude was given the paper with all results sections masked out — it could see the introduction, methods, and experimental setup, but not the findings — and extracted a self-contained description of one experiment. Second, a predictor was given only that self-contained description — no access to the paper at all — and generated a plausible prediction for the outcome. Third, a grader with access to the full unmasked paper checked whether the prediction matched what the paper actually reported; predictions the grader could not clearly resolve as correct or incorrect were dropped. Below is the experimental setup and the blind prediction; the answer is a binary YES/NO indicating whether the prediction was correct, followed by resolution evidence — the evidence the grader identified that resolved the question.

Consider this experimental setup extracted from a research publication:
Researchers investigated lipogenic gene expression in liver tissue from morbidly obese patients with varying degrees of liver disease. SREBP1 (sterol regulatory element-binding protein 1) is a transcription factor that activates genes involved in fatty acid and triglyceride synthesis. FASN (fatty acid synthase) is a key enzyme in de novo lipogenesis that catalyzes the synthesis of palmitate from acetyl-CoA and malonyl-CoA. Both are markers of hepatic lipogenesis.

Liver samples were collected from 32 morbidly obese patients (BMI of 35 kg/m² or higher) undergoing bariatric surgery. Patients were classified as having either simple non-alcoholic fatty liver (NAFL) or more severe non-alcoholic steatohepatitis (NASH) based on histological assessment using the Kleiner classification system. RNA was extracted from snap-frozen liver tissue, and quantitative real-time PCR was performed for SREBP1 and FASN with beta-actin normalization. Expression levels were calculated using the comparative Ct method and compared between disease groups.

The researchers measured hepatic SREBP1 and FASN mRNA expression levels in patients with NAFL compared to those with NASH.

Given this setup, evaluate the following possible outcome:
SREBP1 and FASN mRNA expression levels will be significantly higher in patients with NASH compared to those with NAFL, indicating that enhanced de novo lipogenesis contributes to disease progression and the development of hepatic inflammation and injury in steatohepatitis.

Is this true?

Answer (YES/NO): NO